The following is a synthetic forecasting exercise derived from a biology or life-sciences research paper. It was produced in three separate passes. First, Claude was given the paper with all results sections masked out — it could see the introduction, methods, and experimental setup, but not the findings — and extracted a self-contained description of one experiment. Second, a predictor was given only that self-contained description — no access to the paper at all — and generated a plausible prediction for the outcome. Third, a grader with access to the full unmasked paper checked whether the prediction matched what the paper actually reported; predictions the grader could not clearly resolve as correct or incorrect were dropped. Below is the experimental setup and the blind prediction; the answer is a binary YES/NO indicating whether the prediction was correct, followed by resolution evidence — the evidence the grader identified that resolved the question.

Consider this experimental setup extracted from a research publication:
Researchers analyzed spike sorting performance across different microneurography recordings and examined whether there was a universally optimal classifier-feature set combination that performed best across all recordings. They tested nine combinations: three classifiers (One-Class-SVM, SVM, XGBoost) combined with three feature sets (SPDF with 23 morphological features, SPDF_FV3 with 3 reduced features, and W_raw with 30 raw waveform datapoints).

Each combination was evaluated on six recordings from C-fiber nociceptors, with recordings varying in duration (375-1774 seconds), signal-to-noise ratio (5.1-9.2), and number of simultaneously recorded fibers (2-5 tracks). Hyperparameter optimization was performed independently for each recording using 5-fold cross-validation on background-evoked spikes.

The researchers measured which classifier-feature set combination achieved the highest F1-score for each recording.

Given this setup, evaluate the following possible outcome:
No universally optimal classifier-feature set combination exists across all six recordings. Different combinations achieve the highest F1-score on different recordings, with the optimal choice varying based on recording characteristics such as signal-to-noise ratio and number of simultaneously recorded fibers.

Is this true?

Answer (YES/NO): YES